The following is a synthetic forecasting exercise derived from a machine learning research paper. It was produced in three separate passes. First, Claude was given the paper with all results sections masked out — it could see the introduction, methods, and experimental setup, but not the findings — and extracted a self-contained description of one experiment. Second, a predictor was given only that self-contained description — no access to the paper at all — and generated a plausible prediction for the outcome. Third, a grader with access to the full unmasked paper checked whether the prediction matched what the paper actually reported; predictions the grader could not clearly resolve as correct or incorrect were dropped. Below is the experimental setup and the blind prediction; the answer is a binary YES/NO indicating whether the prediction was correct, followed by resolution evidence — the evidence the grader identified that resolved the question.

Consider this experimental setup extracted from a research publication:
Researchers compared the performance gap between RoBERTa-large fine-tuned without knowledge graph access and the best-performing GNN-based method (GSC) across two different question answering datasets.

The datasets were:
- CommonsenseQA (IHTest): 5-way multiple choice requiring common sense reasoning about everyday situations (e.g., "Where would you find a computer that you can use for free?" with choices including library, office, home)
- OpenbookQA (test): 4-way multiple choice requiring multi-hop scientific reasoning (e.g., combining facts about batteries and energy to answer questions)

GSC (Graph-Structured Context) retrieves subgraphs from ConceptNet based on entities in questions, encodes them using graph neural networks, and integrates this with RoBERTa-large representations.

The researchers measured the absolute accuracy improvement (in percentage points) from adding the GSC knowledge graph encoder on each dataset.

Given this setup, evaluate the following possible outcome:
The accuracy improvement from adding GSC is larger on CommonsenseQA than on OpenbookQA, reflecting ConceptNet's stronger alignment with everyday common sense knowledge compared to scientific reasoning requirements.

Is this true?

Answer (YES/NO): YES